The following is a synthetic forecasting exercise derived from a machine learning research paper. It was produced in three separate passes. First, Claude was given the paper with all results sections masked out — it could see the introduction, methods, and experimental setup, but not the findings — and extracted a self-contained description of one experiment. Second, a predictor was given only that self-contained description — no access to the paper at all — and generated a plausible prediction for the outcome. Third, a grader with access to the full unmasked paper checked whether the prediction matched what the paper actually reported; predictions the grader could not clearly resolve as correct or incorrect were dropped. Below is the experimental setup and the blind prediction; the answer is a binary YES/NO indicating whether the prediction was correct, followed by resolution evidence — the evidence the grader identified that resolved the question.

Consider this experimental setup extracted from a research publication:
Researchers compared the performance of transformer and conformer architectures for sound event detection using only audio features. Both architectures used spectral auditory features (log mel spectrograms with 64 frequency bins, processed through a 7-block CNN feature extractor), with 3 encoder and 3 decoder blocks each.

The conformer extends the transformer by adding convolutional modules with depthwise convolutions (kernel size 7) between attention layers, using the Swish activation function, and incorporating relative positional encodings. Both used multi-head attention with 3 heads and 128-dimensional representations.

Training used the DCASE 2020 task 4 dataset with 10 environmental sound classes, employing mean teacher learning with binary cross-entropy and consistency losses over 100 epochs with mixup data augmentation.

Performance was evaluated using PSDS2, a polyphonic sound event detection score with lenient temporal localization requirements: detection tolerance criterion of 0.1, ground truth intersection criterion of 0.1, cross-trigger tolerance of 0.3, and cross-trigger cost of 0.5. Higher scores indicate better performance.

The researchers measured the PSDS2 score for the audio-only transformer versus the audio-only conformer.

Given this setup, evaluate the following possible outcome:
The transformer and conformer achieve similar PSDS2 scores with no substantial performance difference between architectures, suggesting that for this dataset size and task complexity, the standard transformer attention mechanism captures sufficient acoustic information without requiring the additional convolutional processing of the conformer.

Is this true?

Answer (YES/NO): YES